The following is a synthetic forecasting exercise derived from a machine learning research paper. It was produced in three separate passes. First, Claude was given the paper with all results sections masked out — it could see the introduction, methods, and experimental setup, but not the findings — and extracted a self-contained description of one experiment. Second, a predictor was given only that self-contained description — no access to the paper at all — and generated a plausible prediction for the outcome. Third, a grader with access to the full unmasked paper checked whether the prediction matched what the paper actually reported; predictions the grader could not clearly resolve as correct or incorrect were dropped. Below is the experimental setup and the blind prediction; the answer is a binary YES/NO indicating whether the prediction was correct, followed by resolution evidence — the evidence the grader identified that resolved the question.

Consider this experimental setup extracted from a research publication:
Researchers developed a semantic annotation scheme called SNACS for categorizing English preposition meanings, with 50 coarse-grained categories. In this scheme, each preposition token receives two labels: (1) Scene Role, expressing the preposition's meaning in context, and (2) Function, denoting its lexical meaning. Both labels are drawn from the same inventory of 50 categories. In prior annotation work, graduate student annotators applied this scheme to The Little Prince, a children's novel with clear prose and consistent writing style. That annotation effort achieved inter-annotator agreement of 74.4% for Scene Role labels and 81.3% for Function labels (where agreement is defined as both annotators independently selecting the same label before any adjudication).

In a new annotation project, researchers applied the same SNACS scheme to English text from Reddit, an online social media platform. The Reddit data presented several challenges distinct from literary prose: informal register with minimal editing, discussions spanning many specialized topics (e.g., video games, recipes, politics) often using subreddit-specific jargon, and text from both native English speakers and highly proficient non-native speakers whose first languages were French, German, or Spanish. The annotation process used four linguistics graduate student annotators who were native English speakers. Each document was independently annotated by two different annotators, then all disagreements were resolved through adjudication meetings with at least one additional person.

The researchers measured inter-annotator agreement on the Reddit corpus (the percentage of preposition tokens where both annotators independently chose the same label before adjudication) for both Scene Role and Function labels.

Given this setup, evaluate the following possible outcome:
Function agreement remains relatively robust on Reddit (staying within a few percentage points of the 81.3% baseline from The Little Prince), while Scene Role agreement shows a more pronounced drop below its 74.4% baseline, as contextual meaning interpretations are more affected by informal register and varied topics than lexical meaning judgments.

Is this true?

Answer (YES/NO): NO